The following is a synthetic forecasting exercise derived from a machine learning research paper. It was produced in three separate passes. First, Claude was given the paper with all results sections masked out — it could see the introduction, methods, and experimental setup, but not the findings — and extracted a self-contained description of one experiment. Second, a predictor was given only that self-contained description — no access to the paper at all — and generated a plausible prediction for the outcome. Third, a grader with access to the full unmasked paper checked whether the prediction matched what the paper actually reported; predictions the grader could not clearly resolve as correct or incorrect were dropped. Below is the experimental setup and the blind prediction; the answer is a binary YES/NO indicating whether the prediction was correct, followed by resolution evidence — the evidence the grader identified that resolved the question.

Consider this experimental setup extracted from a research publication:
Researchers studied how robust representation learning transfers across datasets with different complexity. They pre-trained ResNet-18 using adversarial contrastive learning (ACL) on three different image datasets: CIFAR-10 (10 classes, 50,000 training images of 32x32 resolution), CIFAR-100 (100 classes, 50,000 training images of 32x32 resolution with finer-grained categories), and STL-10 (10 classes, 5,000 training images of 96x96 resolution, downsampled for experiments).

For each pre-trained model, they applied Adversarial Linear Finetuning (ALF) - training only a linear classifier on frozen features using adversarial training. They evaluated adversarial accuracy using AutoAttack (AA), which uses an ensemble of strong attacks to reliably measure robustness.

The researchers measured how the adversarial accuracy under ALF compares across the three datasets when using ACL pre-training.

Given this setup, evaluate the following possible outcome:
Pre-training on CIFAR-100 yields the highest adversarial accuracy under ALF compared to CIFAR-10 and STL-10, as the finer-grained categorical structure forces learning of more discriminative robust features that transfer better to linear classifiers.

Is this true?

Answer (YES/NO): NO